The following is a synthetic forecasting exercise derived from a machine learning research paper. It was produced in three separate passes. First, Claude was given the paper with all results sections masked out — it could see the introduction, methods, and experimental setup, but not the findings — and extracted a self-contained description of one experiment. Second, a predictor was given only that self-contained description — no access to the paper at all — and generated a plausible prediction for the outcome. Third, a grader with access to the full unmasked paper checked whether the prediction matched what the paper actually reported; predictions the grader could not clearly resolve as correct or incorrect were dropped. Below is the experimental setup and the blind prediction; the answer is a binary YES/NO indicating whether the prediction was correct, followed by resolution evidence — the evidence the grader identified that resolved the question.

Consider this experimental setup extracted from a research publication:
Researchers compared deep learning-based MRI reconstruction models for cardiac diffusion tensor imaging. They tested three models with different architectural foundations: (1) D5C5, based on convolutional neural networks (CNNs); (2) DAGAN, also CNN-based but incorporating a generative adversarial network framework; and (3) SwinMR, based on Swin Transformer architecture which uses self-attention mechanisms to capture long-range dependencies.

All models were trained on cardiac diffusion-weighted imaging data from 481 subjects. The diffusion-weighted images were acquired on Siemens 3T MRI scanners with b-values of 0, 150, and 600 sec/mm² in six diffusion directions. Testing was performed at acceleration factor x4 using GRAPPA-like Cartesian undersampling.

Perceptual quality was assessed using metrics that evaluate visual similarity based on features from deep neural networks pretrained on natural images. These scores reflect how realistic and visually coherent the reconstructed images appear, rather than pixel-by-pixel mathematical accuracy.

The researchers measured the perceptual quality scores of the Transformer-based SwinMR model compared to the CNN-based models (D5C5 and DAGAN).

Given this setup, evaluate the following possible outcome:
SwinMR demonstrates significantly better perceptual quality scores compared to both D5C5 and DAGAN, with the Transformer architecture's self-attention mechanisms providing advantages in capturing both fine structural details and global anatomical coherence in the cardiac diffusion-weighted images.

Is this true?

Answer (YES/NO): YES